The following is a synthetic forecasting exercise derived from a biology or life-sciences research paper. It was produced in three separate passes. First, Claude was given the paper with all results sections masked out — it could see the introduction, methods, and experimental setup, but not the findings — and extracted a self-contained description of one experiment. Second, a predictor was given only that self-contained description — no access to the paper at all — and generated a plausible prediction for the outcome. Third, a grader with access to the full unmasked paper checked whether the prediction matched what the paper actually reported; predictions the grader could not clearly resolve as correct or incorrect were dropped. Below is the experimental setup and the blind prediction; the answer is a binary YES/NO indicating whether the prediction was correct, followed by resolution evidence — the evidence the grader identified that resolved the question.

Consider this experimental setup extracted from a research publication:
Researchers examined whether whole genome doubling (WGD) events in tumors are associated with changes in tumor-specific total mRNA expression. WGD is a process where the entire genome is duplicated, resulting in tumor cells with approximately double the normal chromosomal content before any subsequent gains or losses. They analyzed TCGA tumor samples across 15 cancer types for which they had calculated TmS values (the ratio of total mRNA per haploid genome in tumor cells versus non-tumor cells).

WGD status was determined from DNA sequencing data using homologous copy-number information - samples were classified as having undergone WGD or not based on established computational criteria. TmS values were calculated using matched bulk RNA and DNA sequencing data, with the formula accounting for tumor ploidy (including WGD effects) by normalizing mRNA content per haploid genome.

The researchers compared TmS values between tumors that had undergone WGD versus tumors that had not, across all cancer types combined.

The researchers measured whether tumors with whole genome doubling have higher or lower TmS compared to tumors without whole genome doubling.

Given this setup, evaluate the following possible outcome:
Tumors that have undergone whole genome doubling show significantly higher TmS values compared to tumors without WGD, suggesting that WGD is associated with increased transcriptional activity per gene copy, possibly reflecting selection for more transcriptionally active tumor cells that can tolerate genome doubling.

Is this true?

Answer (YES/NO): NO